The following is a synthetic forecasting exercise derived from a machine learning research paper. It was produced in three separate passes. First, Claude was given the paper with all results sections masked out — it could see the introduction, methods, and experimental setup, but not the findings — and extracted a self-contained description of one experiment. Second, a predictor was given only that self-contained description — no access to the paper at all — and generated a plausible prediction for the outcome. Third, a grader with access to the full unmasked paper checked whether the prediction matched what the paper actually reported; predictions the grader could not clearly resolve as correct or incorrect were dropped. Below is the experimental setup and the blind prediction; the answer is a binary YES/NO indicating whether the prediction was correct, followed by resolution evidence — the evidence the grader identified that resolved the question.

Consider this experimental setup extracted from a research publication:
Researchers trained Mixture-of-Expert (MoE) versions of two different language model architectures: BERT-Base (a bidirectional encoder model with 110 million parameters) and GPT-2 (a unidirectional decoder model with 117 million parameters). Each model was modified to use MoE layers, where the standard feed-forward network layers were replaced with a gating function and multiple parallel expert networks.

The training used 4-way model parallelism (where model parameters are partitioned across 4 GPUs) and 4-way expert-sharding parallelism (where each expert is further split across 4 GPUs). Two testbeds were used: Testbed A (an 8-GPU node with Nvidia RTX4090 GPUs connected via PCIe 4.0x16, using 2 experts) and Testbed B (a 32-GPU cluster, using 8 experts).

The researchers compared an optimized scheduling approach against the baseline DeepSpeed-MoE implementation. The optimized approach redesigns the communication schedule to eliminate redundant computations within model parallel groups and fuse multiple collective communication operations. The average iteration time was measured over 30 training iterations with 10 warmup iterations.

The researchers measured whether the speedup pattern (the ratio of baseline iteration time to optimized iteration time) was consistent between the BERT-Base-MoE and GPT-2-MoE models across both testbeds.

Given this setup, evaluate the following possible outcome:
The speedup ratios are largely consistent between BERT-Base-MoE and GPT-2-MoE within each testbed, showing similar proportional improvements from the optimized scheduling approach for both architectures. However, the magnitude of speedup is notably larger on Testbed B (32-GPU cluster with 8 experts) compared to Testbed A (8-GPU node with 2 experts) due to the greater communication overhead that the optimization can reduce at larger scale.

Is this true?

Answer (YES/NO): NO